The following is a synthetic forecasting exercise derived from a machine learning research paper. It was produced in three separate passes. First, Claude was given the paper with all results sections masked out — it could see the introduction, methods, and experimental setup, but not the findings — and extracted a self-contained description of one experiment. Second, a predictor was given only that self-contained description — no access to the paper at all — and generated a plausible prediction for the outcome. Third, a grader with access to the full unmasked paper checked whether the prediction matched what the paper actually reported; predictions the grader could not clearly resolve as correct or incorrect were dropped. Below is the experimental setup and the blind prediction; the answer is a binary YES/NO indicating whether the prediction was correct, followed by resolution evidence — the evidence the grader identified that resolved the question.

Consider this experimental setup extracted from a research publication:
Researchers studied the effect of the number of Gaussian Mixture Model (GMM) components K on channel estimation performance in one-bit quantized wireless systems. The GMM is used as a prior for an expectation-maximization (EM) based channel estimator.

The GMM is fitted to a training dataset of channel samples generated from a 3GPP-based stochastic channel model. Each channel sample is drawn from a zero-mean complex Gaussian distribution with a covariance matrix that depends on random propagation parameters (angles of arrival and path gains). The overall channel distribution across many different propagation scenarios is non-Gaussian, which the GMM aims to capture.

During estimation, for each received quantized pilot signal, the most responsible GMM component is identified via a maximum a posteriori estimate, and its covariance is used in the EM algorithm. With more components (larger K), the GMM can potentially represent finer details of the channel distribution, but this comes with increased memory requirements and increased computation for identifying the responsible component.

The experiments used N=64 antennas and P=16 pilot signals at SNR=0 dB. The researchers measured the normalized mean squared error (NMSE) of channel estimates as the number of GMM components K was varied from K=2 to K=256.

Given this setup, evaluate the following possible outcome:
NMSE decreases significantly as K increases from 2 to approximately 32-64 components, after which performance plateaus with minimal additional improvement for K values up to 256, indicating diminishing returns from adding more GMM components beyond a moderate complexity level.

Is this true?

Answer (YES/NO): NO